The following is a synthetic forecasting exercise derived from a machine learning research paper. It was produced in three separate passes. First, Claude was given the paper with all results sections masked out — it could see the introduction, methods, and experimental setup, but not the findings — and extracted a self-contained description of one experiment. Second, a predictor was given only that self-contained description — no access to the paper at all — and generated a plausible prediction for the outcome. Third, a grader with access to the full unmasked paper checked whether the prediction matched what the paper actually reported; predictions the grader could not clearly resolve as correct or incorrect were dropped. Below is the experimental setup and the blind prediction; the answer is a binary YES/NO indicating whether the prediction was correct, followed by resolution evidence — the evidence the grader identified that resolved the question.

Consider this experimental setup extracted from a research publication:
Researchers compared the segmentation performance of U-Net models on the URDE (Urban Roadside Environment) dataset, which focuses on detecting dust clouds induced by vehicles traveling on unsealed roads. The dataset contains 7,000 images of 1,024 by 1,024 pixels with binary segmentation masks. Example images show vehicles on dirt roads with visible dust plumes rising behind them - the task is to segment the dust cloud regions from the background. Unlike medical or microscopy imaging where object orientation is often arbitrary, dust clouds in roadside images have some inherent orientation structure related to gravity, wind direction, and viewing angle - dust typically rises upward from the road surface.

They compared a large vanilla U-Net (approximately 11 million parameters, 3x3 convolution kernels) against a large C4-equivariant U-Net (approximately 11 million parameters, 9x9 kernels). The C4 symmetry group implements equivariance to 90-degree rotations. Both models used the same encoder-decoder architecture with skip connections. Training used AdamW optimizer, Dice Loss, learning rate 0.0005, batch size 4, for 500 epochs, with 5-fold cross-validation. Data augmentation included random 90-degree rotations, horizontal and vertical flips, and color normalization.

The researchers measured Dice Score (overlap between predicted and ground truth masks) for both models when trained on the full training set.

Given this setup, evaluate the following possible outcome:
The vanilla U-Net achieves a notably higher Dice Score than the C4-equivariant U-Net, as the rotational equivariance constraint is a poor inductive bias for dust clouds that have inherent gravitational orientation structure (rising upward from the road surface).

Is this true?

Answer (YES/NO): NO